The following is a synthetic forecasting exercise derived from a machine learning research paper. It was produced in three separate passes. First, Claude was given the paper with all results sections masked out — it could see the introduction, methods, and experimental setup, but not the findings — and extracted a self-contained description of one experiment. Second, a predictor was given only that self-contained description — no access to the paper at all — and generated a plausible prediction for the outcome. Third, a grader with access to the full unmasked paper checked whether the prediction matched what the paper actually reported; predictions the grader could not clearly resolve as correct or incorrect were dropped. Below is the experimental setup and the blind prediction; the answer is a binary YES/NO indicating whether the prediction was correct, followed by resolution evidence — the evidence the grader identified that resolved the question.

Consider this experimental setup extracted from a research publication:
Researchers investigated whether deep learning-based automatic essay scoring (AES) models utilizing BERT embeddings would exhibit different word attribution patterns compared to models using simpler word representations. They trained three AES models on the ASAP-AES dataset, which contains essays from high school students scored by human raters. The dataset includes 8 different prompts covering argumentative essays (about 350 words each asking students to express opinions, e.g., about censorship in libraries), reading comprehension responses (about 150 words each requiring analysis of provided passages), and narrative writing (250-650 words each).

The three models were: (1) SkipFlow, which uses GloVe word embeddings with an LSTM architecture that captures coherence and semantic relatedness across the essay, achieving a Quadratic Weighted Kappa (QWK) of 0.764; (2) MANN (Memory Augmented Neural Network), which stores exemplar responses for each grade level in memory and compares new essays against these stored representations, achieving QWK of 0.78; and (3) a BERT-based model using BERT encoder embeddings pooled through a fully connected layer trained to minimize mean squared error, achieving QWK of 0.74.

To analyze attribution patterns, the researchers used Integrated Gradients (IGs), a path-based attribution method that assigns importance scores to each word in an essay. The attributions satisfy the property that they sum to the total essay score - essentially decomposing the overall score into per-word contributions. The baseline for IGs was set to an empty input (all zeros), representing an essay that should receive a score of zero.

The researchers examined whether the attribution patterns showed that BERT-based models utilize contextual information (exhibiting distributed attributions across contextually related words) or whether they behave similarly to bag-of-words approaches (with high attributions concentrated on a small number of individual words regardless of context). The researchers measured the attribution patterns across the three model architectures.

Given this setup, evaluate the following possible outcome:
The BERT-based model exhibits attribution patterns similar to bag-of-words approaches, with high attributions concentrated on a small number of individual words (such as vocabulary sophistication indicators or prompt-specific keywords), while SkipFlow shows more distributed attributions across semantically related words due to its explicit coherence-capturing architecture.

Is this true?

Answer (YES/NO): NO